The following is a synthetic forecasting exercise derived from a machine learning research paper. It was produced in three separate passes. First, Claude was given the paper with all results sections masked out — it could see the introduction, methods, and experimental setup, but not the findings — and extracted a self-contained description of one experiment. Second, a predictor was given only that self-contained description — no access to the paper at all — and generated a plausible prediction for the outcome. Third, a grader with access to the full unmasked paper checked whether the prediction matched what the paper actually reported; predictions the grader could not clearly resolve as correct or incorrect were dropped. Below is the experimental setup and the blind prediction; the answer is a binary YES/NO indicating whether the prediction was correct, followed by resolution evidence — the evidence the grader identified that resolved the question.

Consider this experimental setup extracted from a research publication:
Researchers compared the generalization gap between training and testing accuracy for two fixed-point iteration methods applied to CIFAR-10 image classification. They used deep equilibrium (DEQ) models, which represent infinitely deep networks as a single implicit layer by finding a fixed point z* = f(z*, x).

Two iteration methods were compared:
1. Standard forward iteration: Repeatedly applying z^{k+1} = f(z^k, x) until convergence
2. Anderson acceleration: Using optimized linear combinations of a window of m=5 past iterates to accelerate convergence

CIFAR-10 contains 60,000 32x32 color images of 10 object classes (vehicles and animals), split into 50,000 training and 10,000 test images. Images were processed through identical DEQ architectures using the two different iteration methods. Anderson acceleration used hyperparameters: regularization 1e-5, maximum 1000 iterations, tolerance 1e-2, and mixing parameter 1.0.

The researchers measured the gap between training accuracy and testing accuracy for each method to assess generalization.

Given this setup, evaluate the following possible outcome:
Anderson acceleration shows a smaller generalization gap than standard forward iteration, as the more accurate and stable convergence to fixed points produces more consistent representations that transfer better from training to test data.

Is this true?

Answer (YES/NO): NO